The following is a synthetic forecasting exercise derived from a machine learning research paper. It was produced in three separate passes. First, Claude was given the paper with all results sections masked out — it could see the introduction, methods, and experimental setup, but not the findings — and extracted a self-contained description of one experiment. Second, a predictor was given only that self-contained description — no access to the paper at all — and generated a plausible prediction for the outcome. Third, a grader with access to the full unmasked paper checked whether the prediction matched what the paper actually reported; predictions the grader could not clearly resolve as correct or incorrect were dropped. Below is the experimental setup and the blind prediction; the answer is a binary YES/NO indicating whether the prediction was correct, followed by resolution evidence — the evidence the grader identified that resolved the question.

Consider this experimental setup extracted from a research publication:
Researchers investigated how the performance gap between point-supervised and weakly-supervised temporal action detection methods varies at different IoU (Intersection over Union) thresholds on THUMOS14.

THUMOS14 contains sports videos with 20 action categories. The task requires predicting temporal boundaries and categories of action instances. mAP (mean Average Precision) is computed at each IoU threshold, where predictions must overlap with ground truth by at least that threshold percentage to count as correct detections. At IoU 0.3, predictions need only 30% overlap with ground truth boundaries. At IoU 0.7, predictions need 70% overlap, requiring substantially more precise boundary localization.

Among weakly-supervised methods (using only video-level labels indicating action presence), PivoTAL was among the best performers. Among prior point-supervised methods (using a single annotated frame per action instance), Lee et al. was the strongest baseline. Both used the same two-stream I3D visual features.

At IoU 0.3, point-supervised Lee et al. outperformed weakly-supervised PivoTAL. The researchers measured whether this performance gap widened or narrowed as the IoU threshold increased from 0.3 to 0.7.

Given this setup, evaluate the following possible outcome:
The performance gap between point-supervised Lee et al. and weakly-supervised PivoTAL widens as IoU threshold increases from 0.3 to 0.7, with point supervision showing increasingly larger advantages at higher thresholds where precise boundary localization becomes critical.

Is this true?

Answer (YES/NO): YES